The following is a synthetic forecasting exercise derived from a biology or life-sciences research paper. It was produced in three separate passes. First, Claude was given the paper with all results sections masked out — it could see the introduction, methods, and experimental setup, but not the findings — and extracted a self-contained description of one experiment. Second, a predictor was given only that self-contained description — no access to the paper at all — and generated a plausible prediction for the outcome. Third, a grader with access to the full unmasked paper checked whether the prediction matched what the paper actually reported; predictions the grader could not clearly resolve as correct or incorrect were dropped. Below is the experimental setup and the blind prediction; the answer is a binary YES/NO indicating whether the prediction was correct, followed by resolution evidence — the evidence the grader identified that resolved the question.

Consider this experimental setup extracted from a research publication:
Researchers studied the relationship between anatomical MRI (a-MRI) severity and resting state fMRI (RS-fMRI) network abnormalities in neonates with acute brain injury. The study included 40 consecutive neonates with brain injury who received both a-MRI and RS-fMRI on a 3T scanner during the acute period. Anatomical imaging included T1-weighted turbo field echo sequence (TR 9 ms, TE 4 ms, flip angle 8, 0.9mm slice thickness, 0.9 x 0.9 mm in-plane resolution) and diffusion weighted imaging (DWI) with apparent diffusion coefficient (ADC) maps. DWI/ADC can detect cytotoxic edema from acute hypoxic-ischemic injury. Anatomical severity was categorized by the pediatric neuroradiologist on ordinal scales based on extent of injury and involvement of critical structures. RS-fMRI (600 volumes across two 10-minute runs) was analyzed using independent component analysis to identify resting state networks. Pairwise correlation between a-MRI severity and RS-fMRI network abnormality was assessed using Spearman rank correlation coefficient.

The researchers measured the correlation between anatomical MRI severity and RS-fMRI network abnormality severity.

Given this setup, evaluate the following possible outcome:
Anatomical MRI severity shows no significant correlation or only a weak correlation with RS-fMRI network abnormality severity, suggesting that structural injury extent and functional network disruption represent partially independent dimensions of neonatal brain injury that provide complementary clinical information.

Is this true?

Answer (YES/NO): YES